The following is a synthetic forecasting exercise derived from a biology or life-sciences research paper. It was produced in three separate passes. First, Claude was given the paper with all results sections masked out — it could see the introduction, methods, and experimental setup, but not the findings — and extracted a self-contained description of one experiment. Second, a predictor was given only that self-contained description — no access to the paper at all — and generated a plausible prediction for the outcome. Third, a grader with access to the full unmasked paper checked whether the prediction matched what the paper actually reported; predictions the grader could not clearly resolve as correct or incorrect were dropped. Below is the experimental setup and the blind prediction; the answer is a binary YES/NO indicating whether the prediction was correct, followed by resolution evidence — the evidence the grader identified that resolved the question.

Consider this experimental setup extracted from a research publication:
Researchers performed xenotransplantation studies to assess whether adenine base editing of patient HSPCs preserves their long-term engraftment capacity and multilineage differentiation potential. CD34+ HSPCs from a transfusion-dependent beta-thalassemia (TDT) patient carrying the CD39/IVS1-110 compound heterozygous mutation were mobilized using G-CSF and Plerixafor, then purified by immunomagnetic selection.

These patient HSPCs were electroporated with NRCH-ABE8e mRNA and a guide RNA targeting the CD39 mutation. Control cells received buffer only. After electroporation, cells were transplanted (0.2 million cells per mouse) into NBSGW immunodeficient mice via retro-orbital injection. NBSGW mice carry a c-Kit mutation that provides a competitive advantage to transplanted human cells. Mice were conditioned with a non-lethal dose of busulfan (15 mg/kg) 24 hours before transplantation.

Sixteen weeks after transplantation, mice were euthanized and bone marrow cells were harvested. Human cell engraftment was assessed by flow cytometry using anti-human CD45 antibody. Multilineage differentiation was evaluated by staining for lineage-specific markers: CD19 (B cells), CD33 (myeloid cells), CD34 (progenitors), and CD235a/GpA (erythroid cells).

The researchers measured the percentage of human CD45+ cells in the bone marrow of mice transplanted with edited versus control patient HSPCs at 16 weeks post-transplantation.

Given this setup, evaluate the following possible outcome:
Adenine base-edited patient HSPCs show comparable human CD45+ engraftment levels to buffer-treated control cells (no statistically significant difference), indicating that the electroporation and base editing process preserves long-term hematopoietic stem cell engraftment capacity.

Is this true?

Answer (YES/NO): YES